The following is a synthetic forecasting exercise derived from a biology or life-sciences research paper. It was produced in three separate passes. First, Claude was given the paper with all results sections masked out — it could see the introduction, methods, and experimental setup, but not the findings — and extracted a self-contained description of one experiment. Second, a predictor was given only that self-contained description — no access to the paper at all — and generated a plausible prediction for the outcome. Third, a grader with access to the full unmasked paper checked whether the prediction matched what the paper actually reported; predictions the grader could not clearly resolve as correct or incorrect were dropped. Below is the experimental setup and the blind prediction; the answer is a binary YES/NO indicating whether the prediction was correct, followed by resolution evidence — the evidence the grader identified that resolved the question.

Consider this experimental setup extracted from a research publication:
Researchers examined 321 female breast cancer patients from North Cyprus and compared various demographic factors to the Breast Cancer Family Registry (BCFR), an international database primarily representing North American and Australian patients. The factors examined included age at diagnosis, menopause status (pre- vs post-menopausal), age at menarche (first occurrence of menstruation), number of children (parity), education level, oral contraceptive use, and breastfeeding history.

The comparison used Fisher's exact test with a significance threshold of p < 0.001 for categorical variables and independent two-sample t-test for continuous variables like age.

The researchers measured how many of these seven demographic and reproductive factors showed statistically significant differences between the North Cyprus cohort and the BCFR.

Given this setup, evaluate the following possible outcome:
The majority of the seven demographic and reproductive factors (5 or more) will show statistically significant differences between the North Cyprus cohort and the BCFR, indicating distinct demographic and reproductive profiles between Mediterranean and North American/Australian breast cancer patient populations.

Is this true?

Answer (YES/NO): YES